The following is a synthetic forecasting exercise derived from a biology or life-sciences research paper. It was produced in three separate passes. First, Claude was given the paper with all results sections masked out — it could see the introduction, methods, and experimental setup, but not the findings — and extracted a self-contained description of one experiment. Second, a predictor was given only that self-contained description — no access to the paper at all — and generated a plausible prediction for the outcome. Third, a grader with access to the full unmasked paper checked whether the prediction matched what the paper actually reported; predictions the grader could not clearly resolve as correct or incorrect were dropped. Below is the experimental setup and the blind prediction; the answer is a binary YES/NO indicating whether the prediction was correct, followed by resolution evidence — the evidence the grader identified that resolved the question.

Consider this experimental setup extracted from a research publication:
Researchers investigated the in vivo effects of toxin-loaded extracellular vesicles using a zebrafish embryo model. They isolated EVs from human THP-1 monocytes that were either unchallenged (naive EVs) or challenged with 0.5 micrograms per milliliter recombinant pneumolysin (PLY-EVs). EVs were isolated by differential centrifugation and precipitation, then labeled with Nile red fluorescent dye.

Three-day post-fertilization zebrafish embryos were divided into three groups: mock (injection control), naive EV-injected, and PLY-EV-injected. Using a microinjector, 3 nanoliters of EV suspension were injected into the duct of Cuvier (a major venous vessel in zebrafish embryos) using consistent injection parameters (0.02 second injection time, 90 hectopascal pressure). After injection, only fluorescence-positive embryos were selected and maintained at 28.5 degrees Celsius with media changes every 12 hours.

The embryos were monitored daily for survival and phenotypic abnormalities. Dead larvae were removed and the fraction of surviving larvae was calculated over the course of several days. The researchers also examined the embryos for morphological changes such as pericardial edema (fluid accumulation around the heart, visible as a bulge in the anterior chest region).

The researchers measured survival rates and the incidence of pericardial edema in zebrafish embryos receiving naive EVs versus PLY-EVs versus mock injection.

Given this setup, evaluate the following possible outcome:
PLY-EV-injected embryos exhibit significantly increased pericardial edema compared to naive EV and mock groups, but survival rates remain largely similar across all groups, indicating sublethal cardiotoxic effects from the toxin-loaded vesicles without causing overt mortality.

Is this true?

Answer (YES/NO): NO